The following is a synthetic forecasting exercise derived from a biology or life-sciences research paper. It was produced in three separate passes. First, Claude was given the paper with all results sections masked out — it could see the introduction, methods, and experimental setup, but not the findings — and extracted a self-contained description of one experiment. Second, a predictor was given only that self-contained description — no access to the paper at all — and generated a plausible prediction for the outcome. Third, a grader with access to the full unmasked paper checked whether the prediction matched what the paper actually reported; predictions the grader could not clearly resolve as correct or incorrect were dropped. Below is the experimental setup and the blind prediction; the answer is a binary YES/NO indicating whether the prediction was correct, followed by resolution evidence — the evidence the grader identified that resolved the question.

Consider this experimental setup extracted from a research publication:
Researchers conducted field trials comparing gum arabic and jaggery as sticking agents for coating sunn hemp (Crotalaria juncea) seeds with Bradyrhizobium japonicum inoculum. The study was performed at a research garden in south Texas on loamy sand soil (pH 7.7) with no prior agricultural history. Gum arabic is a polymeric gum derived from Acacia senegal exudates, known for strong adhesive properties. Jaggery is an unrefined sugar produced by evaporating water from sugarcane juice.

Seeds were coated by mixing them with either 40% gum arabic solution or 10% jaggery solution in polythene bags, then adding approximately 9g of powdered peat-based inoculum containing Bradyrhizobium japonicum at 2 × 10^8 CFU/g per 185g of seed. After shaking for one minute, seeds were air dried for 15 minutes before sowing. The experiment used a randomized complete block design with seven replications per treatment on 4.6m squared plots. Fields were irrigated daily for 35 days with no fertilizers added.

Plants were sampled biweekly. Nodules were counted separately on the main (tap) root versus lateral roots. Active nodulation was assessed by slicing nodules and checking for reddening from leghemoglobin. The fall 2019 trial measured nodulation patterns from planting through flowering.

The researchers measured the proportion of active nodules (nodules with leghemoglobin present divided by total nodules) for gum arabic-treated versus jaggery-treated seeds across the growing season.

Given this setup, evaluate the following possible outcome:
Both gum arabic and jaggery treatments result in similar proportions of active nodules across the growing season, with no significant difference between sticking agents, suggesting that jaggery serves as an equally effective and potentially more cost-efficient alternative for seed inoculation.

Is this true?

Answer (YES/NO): NO